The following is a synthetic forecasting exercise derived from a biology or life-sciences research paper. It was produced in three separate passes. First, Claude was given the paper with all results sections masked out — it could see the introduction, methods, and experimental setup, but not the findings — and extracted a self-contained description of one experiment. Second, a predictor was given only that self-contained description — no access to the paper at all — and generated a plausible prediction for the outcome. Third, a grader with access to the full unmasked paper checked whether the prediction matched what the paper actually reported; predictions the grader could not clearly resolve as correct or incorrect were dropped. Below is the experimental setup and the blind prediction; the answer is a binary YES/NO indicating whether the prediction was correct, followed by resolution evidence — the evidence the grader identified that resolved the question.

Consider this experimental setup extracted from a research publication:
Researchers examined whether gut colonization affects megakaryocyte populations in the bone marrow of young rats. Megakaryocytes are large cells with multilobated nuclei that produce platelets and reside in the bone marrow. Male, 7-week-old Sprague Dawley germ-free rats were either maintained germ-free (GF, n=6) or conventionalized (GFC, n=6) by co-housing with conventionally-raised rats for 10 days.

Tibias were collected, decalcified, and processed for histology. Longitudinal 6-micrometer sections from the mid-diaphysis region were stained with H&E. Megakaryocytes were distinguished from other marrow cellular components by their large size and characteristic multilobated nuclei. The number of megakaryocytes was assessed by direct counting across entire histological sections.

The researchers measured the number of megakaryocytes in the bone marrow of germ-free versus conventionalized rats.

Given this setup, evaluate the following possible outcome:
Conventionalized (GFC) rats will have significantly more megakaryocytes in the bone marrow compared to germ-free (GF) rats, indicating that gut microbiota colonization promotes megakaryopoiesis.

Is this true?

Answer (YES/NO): NO